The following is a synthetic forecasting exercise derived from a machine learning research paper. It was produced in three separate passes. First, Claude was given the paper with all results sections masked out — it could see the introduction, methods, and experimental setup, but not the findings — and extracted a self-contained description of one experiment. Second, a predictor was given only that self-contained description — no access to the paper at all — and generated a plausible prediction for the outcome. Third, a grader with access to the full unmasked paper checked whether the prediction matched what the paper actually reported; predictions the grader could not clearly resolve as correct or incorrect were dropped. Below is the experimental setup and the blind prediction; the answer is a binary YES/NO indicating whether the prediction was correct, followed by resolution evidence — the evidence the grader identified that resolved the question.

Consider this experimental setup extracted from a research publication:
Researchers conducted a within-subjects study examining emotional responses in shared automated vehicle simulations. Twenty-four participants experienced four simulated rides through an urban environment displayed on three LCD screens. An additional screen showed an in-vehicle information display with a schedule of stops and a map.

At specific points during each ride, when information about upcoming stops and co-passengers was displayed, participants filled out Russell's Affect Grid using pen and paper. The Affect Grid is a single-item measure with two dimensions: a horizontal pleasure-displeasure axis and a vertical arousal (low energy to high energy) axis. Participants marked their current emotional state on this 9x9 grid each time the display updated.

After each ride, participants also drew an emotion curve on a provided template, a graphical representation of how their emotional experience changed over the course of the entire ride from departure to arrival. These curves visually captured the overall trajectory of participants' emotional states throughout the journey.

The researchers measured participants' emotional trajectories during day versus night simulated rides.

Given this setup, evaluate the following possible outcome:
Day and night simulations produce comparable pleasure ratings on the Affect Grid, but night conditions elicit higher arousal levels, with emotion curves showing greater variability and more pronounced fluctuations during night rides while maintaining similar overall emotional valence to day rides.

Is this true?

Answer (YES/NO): NO